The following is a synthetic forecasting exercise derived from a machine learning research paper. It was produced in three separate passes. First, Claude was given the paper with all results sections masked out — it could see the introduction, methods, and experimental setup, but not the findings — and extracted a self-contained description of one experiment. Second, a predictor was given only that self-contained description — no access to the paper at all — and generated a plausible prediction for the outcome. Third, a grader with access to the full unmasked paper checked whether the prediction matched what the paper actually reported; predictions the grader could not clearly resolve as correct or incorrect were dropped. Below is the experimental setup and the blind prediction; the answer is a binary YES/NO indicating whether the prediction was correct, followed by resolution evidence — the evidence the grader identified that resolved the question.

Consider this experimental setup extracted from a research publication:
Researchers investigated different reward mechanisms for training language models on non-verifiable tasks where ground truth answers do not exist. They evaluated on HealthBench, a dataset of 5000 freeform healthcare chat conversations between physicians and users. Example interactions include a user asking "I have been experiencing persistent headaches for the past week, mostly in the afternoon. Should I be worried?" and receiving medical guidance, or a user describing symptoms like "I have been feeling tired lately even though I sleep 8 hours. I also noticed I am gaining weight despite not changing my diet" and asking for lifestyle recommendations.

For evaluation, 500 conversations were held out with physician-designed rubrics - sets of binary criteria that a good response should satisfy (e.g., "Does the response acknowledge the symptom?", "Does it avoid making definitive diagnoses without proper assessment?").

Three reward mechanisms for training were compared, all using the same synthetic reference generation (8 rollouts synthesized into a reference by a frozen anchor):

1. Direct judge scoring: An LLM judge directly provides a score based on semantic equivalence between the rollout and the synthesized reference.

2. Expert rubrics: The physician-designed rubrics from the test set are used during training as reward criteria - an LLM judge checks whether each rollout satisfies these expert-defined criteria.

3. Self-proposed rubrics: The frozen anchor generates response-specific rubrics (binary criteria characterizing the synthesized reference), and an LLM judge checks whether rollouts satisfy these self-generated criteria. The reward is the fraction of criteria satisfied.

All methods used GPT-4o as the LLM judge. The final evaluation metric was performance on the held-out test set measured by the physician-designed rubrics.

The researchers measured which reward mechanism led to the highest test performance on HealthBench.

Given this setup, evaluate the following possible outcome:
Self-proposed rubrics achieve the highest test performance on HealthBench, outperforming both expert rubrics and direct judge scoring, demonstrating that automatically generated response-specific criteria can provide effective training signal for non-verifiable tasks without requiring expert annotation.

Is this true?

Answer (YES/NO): NO